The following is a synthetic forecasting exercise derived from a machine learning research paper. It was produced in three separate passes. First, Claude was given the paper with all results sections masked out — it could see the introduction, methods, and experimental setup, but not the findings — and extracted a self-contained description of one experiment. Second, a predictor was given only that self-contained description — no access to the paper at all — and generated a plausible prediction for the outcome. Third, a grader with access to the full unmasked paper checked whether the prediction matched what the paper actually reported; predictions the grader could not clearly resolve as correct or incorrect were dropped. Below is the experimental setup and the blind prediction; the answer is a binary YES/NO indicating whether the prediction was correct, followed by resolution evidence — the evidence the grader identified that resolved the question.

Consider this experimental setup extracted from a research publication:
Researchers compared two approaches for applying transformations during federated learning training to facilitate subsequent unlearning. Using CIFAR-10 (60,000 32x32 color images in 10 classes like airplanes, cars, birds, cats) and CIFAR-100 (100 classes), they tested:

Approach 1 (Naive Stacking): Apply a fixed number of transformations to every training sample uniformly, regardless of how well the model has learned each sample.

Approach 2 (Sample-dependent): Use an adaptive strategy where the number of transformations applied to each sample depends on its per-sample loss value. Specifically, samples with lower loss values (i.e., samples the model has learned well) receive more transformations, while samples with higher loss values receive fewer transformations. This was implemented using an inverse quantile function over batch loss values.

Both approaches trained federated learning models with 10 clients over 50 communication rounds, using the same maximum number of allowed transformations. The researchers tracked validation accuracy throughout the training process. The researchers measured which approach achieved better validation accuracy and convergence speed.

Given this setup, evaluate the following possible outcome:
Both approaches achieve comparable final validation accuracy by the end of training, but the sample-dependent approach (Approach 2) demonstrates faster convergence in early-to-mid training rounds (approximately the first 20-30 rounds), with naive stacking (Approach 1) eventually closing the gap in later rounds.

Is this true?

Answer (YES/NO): NO